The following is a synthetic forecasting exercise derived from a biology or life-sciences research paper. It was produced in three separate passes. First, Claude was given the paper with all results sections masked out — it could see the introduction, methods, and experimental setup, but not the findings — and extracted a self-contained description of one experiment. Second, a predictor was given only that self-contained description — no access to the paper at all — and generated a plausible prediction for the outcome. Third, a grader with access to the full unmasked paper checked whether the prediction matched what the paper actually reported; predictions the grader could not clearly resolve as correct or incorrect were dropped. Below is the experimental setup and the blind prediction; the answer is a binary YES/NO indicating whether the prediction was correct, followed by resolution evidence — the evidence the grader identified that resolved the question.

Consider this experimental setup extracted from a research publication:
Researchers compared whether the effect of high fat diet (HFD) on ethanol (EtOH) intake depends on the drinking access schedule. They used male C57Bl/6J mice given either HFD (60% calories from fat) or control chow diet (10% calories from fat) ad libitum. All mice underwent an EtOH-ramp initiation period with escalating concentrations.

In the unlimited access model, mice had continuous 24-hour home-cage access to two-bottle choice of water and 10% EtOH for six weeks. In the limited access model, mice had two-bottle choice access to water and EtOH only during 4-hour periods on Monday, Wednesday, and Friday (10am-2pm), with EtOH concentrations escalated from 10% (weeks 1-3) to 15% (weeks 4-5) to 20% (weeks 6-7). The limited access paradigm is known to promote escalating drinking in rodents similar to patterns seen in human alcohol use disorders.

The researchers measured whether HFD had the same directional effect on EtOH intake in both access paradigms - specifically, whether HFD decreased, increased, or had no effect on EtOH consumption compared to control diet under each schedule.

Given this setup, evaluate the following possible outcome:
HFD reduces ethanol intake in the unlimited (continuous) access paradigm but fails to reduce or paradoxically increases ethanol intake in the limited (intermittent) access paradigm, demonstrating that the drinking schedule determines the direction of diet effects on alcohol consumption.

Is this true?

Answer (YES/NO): YES